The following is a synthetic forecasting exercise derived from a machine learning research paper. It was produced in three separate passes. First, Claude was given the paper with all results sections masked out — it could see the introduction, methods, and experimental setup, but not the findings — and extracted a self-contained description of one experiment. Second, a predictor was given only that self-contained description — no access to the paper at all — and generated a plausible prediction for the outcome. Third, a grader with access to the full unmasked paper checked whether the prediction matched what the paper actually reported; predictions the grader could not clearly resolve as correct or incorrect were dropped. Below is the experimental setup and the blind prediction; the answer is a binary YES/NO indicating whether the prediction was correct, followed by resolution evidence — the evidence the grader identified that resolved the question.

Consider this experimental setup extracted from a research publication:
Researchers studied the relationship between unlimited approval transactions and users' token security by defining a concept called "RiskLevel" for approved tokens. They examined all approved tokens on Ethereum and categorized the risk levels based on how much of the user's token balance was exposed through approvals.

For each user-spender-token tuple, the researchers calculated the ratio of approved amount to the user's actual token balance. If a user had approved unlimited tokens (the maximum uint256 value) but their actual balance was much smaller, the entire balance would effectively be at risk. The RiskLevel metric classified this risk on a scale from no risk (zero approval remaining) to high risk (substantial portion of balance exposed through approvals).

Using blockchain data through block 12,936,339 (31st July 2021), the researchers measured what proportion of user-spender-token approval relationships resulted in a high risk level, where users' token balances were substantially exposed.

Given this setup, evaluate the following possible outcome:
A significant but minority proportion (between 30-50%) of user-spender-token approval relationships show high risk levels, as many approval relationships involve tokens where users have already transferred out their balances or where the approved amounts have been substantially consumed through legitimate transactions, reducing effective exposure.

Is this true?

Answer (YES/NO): NO